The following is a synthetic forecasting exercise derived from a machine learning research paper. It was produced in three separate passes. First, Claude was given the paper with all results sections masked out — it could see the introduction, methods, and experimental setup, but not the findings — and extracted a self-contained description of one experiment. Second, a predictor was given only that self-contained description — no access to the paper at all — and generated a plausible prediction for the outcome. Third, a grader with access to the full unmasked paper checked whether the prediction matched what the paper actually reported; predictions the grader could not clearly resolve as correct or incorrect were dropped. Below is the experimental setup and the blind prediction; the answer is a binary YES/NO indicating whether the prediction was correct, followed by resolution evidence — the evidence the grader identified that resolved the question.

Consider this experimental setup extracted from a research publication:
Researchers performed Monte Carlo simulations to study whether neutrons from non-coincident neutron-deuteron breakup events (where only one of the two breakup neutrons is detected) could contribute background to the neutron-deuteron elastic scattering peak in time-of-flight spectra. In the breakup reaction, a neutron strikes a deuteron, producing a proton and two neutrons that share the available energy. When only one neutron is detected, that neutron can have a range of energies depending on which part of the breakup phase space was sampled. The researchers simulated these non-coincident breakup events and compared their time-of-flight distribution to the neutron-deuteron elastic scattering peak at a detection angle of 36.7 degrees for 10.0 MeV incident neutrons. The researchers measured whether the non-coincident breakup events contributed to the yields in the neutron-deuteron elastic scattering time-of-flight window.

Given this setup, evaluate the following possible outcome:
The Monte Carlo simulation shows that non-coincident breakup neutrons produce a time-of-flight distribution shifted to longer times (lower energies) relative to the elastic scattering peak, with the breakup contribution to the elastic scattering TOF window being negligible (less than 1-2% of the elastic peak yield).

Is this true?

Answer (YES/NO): YES